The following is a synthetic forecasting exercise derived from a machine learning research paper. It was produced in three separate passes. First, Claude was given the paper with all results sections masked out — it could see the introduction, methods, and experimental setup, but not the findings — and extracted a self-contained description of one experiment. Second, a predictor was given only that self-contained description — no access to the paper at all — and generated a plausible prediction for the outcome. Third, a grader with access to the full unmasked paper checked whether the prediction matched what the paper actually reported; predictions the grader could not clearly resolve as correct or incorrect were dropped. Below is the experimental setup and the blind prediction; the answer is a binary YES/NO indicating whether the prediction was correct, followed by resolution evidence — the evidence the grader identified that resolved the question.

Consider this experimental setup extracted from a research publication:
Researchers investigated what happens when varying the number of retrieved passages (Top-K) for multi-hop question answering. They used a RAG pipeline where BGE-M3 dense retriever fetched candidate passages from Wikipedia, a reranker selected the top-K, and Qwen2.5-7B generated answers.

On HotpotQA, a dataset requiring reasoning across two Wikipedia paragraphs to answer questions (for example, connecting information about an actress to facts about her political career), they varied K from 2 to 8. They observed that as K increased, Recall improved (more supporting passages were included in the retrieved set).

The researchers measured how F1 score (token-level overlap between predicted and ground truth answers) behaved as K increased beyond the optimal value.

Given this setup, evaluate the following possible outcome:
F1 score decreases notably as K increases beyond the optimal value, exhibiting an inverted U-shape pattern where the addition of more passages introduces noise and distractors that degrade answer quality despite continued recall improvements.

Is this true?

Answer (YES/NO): YES